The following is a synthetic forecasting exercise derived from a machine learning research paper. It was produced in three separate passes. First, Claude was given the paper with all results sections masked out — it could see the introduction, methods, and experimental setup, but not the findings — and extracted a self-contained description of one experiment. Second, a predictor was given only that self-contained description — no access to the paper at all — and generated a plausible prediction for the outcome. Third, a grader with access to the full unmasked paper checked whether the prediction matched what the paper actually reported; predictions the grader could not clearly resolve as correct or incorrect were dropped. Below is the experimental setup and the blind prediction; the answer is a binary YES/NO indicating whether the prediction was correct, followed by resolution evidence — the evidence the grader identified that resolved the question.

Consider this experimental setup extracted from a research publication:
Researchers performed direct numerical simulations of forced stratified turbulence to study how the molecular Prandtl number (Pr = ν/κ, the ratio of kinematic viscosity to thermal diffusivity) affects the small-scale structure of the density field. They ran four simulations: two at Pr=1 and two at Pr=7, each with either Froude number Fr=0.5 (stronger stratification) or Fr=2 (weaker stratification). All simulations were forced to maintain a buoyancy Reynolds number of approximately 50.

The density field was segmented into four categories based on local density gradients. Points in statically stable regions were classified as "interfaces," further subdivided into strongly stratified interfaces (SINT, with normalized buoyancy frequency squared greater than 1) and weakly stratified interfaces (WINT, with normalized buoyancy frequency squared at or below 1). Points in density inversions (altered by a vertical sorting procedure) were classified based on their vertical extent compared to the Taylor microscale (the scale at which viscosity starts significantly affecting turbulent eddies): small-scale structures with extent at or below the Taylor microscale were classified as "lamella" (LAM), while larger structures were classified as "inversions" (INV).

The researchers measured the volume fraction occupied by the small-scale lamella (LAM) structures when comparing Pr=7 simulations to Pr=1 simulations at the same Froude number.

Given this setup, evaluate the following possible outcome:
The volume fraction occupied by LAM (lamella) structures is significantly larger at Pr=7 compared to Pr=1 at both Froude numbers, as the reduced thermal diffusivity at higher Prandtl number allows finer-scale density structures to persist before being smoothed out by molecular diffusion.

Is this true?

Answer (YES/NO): YES